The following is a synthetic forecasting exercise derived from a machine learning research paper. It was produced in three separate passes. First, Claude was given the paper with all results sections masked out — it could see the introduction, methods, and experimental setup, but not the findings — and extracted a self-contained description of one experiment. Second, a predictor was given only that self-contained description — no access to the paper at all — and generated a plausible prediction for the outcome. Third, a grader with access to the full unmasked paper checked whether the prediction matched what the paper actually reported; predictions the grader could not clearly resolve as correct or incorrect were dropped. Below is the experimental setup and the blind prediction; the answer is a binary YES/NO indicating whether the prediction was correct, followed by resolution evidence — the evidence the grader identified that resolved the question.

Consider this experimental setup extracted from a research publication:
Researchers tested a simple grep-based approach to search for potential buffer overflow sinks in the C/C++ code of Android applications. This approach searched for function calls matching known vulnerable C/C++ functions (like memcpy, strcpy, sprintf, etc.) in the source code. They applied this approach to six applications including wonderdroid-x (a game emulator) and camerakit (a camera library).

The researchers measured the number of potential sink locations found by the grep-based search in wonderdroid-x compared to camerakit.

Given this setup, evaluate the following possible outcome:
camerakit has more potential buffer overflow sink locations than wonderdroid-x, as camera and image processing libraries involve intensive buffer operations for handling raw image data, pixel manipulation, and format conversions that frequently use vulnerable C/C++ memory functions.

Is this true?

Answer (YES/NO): NO